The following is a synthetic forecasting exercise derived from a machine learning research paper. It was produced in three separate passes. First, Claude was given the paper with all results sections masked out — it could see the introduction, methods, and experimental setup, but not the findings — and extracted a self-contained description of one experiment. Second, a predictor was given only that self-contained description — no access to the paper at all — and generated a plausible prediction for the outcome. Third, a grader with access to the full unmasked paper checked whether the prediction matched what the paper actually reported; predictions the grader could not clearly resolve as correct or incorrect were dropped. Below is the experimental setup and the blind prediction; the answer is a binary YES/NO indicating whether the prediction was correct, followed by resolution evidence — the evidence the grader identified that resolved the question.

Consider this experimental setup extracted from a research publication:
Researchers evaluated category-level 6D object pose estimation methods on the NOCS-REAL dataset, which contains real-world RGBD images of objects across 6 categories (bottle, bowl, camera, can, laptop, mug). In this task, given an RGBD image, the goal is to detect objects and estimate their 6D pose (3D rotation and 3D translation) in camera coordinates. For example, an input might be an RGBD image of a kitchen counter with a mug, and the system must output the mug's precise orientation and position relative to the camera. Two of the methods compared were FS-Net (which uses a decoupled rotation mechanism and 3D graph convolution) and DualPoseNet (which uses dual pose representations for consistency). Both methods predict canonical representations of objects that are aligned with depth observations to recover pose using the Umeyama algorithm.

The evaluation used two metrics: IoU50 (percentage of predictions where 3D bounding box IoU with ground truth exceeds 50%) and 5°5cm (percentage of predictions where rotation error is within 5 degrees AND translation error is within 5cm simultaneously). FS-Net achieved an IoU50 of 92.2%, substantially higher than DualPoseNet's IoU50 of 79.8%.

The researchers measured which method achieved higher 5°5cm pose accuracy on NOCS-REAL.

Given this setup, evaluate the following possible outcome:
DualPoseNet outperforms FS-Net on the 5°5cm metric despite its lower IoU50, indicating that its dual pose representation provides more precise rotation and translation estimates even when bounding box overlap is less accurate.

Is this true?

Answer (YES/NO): YES